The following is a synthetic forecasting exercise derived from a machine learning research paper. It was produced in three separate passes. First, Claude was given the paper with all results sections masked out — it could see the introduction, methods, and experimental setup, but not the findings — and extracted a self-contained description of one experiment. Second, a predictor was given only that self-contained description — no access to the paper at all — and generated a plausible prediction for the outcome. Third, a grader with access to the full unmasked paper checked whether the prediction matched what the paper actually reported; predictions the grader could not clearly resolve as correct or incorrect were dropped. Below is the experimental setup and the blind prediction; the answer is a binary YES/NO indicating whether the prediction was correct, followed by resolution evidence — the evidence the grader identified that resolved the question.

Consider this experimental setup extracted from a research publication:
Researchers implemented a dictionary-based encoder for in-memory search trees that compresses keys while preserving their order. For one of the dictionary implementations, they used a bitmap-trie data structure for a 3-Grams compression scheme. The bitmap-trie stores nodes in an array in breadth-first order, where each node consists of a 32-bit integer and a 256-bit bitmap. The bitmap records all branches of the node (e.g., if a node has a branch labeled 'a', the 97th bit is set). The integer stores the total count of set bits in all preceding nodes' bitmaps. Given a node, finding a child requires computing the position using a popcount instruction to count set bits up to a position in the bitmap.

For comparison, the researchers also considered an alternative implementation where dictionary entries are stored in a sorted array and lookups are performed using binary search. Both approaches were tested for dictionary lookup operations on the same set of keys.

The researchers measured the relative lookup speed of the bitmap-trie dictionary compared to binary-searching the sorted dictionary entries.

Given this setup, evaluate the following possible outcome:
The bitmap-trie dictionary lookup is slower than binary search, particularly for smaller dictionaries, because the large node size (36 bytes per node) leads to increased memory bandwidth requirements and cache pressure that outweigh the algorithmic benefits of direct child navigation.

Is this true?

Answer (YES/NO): NO